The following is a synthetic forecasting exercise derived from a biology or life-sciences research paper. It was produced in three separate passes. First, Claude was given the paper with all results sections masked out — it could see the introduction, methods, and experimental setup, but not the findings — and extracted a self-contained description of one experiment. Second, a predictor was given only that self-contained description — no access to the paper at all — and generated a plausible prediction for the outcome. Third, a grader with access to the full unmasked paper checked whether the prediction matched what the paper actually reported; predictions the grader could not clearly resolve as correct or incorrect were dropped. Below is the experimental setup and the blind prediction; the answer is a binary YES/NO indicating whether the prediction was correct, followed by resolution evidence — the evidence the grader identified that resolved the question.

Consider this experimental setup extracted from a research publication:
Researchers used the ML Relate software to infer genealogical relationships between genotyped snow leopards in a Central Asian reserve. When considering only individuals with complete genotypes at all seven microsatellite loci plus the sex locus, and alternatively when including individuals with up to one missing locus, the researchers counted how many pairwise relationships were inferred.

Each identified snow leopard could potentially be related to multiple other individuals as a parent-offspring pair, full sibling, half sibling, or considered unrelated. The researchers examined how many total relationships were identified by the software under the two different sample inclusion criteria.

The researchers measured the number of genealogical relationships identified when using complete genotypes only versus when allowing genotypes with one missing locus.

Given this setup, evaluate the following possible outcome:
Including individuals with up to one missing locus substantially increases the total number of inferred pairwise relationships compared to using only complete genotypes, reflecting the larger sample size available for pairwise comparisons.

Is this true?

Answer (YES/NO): YES